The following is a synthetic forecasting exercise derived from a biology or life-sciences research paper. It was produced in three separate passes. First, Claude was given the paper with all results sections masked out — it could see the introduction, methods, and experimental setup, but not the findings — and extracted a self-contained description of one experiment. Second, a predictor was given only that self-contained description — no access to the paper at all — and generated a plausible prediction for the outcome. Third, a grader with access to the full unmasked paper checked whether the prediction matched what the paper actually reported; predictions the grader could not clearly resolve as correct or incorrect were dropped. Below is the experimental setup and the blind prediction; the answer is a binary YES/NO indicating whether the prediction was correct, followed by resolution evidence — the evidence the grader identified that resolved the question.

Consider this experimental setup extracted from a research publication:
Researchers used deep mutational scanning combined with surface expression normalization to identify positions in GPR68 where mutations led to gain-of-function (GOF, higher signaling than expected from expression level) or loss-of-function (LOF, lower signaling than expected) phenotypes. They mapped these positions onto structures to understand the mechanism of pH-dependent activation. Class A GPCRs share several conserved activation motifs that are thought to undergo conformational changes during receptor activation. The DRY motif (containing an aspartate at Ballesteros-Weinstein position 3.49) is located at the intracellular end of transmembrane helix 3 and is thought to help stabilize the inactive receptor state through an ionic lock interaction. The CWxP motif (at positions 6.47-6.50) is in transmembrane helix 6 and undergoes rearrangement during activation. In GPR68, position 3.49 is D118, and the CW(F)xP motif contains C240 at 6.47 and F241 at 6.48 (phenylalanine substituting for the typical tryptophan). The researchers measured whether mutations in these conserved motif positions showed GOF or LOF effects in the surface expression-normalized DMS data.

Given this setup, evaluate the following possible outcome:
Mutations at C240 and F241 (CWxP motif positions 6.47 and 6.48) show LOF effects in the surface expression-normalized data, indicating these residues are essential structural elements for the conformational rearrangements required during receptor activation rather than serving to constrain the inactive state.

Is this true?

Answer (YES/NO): NO